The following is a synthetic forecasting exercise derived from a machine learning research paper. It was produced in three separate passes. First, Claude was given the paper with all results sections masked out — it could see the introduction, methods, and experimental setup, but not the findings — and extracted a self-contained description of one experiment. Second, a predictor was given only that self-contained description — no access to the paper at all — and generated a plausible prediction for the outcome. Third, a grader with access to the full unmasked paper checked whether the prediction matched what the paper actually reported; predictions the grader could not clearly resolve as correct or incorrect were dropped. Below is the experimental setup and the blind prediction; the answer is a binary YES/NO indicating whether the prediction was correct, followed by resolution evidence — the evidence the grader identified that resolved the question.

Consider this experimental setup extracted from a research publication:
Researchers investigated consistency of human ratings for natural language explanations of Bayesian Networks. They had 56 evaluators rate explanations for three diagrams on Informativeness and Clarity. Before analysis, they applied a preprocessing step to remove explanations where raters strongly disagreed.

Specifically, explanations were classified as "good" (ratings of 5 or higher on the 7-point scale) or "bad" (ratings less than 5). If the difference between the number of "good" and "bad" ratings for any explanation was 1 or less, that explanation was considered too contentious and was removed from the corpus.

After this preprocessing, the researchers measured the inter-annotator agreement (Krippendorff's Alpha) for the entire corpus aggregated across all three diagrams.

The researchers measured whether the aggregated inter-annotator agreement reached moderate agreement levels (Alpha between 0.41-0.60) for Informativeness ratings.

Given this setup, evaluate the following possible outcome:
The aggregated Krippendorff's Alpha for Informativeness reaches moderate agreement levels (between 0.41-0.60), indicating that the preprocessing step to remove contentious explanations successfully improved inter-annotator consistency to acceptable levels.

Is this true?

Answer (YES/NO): NO